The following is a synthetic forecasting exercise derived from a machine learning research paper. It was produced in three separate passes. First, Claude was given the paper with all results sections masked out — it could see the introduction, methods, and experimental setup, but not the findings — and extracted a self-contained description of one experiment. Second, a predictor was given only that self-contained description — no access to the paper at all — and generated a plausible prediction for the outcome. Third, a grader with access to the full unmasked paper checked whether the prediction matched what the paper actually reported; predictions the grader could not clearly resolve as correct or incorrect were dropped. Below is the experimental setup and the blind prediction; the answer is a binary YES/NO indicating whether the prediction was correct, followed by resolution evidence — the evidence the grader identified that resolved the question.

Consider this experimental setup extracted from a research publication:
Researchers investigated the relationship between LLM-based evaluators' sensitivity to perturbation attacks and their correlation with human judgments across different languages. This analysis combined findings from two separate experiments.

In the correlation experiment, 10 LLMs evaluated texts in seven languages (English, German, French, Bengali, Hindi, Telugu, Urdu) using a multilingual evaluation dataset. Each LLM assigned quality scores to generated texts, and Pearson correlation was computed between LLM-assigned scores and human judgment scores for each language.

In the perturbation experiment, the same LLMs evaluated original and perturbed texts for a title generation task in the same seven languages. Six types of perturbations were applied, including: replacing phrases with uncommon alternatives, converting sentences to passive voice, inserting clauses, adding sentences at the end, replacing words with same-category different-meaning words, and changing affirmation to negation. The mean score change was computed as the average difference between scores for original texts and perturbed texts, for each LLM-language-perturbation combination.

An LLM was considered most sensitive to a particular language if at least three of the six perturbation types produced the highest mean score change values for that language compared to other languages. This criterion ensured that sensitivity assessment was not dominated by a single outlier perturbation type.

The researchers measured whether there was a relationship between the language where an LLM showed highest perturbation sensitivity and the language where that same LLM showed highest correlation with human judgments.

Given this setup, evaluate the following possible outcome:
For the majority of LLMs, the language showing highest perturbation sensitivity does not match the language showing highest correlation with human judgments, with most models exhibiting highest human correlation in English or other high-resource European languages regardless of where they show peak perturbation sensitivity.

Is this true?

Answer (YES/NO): NO